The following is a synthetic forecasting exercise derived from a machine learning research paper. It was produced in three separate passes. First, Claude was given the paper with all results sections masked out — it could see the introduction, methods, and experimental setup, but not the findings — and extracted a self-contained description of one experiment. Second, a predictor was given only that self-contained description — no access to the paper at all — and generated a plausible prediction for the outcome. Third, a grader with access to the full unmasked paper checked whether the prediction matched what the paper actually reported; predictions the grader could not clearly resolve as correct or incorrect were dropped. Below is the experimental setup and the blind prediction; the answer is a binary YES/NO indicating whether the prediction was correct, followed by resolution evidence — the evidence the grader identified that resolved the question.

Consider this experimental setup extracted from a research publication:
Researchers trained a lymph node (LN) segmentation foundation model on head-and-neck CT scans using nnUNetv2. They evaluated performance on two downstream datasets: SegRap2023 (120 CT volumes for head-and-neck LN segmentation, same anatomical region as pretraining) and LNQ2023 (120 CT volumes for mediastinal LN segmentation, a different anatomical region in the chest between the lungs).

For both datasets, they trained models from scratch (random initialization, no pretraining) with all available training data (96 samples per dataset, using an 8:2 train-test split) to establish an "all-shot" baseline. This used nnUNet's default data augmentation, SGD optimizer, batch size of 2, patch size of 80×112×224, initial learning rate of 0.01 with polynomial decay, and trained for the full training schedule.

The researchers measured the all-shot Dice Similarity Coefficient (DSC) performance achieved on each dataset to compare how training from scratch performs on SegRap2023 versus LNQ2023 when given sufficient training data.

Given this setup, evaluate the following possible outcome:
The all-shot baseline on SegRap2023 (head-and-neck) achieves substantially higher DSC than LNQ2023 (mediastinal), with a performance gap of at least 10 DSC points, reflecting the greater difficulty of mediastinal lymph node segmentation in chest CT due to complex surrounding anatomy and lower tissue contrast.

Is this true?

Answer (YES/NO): NO